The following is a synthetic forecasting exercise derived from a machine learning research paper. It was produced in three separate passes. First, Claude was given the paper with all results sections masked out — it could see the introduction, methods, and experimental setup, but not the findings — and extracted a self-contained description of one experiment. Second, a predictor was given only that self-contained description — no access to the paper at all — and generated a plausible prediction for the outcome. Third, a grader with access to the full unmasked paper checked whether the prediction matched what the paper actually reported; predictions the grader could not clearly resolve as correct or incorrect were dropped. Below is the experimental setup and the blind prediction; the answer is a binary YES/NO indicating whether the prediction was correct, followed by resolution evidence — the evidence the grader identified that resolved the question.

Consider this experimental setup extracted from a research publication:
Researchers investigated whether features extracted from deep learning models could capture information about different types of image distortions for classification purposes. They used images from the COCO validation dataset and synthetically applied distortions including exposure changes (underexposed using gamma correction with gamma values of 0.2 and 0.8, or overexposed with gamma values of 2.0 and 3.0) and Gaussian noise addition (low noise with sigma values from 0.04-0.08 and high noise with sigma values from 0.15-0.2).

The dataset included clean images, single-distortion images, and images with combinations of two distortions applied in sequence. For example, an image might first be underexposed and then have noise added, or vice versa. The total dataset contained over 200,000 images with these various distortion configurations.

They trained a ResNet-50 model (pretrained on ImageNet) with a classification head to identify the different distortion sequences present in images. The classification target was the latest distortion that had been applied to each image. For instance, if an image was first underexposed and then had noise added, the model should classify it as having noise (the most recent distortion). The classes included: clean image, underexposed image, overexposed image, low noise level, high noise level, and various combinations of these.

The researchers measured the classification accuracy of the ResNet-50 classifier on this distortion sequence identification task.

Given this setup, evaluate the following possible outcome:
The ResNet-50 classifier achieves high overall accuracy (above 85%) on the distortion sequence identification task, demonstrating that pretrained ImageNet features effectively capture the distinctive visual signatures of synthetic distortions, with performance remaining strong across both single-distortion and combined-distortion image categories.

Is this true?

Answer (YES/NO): YES